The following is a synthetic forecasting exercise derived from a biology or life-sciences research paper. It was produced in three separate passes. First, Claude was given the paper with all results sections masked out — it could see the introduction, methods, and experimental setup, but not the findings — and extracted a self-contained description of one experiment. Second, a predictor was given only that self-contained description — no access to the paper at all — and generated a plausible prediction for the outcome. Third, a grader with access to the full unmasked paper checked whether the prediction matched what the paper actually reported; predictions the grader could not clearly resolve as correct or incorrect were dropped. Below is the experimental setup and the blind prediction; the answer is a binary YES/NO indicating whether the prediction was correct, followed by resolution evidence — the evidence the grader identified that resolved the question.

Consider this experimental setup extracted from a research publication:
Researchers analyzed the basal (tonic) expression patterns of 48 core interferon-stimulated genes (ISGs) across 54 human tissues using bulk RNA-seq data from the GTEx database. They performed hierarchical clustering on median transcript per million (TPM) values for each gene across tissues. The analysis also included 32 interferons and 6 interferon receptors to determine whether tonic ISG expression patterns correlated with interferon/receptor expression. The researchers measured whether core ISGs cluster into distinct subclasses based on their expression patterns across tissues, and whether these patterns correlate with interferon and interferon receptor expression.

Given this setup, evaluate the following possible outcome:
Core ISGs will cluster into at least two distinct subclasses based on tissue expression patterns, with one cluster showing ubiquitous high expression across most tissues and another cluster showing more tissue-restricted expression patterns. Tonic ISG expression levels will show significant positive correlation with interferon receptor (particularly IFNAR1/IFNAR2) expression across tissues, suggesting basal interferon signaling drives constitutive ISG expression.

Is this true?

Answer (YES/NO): NO